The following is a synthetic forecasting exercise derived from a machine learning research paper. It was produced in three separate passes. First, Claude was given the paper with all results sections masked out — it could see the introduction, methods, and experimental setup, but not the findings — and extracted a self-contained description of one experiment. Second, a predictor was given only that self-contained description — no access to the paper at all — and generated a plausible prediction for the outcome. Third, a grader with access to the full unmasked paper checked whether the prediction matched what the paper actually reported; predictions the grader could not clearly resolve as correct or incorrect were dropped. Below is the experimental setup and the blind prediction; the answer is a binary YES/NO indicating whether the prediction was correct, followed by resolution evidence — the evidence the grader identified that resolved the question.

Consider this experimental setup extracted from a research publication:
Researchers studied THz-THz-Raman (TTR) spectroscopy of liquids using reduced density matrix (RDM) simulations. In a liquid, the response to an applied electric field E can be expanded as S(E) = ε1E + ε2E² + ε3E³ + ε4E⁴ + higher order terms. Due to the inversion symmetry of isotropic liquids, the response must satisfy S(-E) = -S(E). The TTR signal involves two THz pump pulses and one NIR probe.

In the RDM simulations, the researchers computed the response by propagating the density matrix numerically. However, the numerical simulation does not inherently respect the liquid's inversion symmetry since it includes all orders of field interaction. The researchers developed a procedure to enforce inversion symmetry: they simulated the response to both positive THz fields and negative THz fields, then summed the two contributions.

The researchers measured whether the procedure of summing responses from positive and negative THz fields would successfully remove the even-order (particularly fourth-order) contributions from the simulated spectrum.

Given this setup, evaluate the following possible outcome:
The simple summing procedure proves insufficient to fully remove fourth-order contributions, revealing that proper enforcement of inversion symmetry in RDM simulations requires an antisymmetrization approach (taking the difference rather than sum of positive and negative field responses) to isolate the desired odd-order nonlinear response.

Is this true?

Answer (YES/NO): NO